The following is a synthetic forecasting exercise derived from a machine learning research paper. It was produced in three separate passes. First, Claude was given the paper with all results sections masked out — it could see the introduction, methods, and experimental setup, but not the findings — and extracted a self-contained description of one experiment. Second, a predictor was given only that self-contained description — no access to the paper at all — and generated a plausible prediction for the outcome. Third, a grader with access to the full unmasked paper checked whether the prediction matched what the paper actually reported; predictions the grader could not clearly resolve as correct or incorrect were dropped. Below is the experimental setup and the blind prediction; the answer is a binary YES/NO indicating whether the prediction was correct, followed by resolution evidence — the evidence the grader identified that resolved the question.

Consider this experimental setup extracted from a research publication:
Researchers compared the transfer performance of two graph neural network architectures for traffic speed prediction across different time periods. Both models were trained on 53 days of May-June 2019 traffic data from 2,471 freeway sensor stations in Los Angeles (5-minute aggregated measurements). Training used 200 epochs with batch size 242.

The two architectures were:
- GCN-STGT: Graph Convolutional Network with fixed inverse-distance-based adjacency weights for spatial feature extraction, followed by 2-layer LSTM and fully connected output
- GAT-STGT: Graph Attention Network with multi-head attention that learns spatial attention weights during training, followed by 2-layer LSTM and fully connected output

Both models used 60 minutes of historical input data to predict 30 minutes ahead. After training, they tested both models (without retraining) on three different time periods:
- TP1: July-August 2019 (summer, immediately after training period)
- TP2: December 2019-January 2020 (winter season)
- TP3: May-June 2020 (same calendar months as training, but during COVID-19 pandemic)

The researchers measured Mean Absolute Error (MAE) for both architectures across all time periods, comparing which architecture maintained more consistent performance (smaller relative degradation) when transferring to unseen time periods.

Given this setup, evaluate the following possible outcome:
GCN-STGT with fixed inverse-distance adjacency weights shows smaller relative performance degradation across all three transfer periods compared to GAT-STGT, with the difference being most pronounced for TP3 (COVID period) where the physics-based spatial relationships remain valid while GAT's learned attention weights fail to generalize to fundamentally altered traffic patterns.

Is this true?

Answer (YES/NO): NO